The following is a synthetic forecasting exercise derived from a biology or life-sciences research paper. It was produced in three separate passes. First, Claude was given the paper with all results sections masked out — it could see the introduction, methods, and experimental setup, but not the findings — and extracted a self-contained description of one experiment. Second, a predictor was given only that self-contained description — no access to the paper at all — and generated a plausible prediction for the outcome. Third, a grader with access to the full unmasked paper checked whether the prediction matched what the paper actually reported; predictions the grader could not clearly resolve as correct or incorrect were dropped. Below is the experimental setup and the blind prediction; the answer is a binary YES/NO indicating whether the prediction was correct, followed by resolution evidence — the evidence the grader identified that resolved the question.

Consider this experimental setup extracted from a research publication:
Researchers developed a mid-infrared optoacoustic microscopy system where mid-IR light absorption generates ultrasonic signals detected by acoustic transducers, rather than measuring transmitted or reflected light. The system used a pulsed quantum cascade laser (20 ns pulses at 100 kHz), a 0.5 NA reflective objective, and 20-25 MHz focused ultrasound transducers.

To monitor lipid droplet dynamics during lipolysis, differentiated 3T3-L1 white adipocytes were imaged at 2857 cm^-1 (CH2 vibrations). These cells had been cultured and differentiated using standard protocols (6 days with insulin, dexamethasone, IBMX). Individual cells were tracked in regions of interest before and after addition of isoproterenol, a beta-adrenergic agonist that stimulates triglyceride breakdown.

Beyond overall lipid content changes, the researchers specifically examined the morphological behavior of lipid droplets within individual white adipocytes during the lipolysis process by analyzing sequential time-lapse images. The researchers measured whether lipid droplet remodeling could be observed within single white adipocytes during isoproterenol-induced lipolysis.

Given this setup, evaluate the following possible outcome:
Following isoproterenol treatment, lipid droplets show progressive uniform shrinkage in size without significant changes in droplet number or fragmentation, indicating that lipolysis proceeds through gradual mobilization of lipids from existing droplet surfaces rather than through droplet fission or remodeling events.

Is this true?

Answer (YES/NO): NO